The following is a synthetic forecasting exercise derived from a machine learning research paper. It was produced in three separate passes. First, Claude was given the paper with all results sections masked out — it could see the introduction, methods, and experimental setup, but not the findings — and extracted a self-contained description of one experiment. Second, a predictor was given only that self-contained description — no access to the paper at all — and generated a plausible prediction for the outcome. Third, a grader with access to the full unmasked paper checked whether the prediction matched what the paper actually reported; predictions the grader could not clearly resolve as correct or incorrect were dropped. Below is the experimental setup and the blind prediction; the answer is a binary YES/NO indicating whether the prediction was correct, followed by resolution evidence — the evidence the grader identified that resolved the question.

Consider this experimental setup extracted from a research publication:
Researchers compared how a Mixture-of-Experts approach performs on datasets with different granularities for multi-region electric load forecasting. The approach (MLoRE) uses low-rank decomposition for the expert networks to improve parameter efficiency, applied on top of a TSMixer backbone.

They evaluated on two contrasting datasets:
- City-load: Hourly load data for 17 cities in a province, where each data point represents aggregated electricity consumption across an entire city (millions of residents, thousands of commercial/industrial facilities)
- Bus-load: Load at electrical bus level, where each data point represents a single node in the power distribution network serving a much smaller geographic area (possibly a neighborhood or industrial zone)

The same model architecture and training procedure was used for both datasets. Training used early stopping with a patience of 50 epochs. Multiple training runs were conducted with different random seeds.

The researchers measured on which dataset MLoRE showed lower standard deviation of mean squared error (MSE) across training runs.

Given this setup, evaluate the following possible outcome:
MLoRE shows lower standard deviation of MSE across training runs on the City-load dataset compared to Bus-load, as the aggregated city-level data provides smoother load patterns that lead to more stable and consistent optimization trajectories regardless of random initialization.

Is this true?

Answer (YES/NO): YES